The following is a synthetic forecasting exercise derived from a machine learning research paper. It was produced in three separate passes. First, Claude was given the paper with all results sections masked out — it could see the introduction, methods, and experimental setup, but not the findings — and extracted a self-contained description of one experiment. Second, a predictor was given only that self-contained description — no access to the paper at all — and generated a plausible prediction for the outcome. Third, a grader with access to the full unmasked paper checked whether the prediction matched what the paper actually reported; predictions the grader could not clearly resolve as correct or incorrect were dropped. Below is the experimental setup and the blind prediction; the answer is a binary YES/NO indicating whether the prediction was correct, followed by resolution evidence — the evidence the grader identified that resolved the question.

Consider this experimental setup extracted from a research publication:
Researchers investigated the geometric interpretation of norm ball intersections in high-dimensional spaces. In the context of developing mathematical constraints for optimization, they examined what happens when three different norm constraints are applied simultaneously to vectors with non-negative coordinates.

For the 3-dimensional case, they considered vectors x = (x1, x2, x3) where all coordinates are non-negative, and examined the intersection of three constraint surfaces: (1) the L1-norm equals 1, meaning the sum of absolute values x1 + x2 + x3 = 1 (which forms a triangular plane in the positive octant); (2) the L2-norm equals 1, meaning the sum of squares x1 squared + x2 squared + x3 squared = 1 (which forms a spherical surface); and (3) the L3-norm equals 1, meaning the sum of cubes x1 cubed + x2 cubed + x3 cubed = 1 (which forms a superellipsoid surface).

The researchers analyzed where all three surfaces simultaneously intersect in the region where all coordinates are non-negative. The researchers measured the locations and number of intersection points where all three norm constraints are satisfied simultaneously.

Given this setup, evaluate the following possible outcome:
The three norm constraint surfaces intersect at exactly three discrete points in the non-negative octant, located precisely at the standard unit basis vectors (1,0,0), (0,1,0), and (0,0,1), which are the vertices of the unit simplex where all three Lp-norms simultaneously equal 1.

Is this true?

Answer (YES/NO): YES